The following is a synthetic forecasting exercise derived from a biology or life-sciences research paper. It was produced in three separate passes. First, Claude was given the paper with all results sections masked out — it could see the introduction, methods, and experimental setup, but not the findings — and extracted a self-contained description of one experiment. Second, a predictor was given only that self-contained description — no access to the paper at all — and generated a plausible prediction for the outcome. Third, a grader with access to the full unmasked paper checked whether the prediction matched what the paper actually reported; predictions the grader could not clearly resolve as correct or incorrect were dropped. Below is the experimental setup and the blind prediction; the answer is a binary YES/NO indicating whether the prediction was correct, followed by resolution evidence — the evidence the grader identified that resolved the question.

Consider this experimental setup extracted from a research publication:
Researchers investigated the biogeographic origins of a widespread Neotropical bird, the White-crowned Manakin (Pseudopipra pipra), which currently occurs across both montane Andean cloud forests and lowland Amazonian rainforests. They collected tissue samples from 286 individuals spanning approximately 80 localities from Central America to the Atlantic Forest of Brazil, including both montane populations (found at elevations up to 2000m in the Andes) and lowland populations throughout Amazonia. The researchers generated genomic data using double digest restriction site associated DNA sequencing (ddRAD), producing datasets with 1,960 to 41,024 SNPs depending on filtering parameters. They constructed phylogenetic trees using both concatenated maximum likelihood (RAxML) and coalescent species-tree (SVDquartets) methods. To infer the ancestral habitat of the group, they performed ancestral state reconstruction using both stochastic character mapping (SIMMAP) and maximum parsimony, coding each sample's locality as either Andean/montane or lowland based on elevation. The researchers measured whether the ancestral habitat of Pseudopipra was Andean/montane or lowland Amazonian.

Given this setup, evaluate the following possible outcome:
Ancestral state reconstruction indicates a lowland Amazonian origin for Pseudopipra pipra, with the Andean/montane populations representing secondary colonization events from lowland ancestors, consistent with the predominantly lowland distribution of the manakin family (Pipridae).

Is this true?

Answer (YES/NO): NO